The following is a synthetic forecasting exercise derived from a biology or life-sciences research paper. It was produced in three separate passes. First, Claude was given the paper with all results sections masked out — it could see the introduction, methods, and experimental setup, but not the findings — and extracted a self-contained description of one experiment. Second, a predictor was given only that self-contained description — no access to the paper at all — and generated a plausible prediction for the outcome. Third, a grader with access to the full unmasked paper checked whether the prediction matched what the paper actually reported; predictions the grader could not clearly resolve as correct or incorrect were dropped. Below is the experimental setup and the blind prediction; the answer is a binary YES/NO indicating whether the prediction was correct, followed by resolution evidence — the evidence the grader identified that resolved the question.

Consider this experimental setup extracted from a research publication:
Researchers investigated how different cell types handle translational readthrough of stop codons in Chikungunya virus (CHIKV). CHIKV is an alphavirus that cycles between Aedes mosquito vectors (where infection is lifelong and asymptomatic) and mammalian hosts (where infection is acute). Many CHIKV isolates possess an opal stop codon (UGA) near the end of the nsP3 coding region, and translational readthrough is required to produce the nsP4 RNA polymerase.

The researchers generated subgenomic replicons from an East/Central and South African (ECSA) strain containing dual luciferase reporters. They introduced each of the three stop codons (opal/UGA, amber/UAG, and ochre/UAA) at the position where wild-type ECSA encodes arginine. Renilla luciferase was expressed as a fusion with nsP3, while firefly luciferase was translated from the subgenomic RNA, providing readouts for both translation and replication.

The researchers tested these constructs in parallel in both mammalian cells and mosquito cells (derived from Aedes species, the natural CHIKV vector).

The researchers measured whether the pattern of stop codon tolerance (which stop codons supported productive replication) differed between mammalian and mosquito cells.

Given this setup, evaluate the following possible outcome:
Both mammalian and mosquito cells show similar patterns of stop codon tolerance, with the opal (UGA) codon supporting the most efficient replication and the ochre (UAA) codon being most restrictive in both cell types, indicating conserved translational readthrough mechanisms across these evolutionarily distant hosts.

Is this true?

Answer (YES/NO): NO